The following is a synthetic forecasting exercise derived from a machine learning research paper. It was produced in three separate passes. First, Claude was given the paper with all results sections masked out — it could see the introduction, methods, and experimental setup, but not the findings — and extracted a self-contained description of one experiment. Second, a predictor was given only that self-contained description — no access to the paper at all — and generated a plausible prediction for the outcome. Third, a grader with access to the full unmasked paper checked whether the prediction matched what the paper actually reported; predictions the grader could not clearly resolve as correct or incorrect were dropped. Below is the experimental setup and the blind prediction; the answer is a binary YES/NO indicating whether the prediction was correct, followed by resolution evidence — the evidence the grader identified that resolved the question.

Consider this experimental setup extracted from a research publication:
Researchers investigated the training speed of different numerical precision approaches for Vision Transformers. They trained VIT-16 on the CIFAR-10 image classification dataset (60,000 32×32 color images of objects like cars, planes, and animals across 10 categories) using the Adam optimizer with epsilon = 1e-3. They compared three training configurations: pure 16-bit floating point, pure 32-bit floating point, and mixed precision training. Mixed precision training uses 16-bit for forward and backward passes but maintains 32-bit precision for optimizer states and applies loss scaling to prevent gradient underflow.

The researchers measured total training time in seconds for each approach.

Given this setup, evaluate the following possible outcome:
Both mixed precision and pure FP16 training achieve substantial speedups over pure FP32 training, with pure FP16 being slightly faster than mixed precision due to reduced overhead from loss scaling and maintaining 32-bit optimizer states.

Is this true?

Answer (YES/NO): YES